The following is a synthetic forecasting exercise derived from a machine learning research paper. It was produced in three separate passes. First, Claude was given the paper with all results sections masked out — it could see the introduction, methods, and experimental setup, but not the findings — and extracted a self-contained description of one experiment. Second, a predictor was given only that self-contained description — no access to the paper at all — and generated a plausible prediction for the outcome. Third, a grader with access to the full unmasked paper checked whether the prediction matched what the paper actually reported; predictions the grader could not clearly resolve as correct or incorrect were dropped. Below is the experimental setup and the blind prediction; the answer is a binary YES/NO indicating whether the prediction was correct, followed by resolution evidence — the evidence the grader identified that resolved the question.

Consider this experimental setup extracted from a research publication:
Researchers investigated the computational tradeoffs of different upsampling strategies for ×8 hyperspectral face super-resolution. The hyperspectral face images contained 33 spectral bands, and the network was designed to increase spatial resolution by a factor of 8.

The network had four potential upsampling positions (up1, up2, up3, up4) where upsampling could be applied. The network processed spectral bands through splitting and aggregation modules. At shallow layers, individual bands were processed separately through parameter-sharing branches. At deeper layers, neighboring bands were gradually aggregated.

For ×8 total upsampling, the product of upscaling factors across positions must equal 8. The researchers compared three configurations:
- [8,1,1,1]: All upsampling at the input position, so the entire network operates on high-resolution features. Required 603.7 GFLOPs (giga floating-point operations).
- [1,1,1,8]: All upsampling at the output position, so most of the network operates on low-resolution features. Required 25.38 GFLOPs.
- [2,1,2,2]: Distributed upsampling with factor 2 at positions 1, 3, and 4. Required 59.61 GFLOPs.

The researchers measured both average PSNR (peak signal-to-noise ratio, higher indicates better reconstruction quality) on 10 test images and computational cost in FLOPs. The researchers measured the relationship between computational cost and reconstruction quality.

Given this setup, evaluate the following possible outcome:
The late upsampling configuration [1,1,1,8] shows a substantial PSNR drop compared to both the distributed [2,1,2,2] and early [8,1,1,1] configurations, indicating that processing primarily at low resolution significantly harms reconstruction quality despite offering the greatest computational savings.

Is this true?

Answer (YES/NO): NO